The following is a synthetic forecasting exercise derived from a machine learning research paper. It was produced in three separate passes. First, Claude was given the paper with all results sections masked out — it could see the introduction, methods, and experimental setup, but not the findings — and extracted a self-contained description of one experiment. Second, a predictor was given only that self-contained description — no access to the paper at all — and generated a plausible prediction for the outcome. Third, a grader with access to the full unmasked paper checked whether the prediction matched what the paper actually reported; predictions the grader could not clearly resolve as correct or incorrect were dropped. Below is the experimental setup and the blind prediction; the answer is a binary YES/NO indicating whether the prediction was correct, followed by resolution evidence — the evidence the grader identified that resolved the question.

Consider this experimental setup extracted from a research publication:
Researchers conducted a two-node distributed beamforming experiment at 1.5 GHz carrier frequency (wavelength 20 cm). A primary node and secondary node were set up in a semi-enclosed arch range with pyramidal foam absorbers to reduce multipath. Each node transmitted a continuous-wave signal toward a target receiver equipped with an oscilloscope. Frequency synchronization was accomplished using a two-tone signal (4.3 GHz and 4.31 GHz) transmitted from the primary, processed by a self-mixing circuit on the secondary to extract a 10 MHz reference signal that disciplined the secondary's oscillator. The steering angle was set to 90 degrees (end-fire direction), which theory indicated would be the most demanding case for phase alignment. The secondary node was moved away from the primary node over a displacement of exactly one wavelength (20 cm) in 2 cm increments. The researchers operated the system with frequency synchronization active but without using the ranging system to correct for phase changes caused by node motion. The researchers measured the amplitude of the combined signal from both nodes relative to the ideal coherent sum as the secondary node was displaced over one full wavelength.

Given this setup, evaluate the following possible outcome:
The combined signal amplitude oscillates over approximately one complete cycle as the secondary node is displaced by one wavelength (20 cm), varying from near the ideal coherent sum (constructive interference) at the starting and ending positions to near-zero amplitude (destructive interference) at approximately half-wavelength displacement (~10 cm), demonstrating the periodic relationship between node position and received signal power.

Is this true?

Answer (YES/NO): NO